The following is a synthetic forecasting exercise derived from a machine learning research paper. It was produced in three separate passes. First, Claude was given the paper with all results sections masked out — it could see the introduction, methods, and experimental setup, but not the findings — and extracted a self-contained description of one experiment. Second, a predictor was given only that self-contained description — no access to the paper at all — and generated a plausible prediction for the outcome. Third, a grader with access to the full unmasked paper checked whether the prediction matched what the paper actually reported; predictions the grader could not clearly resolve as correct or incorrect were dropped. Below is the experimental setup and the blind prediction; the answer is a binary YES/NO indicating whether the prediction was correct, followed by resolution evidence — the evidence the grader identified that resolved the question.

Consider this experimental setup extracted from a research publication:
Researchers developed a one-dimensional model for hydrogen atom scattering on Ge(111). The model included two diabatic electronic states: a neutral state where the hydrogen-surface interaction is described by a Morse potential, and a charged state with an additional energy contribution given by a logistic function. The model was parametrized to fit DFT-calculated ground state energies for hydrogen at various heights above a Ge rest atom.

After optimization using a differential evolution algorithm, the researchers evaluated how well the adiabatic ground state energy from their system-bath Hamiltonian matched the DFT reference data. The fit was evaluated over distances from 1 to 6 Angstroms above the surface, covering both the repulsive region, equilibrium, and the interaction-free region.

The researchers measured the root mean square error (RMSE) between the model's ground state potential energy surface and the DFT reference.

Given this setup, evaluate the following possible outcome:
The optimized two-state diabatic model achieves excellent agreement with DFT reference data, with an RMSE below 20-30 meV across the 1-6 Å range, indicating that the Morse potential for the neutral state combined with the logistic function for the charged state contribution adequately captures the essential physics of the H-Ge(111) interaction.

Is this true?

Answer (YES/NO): NO